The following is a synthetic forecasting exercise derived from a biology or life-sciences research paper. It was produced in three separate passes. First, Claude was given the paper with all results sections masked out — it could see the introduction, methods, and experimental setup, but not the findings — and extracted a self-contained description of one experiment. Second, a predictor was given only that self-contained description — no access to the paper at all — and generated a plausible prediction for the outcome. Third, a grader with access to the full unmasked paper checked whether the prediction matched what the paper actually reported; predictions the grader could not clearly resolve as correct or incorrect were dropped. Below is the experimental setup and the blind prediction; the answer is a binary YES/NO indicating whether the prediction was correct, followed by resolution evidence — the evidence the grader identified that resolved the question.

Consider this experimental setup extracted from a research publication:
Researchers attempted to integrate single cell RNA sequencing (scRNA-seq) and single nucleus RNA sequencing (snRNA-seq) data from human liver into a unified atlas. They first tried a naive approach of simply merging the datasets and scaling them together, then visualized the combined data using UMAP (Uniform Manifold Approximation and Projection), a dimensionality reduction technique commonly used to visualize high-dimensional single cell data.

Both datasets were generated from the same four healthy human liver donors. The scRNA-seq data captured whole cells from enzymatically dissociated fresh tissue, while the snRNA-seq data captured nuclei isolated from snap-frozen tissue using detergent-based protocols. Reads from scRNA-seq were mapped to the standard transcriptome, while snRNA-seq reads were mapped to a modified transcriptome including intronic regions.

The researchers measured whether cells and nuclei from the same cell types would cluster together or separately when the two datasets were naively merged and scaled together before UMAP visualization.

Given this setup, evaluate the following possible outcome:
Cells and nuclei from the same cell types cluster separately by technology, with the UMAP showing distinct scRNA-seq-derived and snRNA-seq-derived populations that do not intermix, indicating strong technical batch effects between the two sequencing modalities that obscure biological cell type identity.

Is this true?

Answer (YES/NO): YES